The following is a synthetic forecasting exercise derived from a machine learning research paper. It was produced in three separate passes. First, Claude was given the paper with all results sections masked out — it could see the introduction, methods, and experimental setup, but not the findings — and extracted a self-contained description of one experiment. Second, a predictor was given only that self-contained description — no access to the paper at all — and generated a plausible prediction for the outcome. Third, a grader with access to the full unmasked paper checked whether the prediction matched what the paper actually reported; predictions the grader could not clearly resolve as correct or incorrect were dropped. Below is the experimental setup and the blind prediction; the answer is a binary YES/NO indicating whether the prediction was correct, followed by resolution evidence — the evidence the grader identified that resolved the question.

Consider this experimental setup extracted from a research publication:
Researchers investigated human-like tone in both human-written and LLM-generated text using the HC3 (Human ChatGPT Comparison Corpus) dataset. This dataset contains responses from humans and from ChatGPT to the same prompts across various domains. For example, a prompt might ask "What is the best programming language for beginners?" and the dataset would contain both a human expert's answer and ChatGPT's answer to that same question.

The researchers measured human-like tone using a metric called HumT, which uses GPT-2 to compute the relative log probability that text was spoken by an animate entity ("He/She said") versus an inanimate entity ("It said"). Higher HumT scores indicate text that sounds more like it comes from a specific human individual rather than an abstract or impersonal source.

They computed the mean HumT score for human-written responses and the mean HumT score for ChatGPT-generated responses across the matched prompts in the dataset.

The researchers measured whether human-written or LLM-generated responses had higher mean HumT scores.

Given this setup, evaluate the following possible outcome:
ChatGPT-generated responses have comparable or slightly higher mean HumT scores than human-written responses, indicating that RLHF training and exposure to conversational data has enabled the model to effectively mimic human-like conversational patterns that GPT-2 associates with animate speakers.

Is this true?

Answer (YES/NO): NO